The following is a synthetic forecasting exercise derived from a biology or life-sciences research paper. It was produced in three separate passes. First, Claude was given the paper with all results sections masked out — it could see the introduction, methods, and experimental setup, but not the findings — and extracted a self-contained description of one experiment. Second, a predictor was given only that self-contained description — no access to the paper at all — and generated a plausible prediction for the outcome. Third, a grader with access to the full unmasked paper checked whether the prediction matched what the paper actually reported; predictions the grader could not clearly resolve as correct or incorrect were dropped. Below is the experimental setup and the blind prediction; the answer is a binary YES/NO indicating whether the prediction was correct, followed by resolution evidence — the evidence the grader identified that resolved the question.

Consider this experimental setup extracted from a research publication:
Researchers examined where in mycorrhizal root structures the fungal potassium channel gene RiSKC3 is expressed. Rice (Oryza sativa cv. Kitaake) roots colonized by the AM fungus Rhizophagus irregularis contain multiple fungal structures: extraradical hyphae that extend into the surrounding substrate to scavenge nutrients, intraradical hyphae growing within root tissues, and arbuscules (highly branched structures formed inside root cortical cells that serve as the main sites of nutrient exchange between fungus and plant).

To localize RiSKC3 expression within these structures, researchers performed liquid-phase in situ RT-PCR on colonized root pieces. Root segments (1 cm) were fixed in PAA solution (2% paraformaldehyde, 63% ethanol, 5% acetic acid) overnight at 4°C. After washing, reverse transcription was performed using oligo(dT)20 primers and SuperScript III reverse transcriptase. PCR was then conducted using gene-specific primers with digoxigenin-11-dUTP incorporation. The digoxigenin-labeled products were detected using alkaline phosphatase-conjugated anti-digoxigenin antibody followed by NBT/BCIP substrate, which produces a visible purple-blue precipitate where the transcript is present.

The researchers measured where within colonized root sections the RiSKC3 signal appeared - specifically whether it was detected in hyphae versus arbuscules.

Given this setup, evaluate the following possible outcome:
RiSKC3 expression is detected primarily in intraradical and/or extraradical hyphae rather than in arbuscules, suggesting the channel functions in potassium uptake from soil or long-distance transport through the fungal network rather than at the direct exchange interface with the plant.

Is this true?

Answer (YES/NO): NO